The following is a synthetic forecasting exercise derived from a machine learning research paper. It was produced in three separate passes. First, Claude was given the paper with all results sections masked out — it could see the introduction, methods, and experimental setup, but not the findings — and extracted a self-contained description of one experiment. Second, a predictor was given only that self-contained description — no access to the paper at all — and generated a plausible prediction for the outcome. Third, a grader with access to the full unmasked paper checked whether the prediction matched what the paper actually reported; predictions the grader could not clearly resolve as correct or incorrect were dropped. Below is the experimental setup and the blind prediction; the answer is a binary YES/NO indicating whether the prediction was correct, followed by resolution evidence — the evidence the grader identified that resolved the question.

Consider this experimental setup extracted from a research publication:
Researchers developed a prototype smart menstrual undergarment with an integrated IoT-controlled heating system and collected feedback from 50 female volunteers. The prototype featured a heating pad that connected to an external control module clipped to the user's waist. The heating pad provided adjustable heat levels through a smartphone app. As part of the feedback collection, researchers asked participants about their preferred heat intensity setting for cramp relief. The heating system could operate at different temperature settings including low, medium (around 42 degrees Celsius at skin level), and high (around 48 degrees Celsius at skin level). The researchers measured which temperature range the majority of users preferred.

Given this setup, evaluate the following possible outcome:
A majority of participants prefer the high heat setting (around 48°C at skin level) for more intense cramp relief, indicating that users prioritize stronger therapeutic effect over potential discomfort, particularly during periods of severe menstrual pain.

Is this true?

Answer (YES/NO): NO